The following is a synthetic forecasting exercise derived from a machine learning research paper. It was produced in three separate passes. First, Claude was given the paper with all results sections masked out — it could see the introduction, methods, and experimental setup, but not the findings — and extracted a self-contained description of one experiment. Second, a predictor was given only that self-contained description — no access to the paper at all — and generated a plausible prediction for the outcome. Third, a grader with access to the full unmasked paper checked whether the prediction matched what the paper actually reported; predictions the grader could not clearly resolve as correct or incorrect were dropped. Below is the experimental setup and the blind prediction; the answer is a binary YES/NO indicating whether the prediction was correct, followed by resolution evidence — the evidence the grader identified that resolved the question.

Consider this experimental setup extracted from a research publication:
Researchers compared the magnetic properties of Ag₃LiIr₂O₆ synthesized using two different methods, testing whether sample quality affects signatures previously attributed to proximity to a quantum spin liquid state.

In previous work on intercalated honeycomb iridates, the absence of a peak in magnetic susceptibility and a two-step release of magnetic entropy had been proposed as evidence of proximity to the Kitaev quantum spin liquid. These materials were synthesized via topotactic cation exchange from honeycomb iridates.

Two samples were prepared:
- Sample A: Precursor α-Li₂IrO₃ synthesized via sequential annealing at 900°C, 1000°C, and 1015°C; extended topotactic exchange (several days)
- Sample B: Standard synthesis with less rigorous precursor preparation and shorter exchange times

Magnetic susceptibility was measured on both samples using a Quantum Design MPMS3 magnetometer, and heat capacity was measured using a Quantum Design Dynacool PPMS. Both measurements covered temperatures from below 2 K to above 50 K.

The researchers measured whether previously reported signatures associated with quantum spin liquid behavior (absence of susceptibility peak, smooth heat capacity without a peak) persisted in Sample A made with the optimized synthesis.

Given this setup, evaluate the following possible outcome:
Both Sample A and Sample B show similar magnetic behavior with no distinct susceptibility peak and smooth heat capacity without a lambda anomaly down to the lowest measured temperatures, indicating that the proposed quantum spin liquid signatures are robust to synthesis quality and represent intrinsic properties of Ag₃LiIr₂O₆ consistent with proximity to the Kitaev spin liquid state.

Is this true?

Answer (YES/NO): NO